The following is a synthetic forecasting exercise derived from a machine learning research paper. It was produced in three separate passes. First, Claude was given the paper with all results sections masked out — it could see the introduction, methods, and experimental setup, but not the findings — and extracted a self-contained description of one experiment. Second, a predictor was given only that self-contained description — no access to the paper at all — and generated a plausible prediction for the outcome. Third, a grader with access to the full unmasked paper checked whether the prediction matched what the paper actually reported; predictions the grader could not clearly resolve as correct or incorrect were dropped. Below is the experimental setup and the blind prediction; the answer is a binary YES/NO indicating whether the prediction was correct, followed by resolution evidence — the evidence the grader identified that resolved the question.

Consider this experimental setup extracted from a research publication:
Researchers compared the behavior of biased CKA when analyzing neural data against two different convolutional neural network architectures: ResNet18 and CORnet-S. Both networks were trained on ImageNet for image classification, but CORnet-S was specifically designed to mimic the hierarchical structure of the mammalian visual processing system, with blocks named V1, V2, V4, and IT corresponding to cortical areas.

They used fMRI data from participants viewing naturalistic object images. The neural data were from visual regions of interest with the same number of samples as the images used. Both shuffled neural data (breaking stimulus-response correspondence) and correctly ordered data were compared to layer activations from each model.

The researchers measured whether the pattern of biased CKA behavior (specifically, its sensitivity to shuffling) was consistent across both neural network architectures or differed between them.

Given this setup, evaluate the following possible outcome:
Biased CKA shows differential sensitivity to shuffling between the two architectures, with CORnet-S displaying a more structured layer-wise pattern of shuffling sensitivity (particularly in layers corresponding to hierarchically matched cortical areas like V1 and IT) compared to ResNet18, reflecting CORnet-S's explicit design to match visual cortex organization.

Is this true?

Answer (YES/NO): NO